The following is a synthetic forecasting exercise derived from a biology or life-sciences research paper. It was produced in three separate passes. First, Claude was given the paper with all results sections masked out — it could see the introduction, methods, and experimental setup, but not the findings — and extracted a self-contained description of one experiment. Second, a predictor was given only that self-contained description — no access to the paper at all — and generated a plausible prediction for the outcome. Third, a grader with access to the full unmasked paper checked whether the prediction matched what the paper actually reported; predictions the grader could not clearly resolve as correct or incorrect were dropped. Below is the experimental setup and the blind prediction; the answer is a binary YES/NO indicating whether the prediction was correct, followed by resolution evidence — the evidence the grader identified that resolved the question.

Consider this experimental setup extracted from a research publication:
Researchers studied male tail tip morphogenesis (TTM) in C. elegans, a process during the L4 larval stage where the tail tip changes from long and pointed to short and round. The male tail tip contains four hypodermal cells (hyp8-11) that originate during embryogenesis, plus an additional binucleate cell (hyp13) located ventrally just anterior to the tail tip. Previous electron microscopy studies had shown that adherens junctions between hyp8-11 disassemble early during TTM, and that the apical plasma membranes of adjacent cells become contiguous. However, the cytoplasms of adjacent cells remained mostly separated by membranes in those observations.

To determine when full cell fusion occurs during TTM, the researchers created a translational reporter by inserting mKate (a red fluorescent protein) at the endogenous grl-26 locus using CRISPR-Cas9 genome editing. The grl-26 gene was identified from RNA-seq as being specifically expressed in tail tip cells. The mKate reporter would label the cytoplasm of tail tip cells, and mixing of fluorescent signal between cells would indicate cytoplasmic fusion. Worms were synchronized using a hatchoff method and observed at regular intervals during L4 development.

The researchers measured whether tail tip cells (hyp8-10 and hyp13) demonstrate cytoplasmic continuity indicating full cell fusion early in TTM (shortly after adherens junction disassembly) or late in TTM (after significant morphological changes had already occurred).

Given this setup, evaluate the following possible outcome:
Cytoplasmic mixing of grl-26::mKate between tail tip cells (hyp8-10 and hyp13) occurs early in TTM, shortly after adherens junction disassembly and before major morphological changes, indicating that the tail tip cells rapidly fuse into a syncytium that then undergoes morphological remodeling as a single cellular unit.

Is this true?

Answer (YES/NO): NO